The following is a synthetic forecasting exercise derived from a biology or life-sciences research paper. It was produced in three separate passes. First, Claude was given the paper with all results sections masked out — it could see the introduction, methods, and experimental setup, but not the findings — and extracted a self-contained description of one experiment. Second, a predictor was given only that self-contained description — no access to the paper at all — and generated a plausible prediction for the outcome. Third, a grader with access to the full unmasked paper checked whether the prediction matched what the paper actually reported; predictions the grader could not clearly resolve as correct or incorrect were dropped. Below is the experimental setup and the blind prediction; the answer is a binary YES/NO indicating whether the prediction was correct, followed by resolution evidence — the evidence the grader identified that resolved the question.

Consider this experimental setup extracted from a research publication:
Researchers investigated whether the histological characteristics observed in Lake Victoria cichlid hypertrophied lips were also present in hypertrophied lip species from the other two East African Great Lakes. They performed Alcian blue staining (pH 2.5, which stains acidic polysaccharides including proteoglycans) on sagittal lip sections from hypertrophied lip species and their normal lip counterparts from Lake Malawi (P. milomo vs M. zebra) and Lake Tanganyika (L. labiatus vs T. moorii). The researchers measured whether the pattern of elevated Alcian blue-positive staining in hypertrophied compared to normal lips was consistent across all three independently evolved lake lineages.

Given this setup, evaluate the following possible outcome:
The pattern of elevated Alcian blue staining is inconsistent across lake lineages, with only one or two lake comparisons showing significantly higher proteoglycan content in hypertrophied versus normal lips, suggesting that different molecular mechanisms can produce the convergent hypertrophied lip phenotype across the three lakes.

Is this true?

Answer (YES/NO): NO